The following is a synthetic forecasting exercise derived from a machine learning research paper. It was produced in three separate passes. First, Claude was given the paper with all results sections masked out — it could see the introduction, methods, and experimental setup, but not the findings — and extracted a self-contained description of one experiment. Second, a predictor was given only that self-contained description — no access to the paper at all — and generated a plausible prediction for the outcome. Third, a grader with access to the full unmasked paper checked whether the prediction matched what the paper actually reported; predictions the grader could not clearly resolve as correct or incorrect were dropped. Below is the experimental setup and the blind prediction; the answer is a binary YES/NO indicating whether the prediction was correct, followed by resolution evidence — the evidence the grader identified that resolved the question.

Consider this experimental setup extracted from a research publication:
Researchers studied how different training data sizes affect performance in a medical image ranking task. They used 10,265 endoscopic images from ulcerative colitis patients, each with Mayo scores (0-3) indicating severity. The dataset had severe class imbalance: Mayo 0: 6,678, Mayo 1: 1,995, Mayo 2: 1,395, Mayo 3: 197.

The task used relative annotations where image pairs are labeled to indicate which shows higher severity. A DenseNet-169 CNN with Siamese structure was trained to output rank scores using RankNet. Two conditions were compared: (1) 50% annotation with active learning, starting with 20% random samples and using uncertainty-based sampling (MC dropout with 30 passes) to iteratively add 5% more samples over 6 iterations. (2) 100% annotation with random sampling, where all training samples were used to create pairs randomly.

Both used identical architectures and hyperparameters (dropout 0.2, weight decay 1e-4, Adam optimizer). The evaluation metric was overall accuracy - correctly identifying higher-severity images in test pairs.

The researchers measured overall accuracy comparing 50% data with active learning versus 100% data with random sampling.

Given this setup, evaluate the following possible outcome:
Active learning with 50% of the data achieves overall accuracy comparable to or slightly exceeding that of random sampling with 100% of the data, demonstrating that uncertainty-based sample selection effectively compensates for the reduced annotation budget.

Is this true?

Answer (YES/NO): YES